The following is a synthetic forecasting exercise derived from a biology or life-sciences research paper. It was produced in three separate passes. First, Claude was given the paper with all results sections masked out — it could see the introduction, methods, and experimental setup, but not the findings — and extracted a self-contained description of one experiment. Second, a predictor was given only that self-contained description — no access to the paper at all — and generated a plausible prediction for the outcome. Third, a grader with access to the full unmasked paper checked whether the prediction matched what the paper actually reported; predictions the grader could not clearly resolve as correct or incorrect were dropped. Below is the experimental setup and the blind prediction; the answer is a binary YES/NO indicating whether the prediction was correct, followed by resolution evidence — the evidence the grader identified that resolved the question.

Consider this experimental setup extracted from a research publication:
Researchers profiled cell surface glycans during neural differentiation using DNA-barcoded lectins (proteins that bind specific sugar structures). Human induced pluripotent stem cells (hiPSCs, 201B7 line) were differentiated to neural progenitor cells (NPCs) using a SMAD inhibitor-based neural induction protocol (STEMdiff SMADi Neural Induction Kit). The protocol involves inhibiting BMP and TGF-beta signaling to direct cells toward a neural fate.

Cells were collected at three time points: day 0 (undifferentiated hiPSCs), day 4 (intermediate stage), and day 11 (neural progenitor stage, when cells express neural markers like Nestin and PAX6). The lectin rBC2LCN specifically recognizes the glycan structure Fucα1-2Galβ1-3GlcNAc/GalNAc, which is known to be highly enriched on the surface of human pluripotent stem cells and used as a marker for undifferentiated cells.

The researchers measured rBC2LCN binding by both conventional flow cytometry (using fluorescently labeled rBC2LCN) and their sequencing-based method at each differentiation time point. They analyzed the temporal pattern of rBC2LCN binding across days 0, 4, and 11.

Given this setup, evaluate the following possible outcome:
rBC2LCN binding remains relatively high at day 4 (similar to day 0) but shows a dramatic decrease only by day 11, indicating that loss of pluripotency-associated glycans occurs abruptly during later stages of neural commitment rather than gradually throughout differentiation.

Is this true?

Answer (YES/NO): NO